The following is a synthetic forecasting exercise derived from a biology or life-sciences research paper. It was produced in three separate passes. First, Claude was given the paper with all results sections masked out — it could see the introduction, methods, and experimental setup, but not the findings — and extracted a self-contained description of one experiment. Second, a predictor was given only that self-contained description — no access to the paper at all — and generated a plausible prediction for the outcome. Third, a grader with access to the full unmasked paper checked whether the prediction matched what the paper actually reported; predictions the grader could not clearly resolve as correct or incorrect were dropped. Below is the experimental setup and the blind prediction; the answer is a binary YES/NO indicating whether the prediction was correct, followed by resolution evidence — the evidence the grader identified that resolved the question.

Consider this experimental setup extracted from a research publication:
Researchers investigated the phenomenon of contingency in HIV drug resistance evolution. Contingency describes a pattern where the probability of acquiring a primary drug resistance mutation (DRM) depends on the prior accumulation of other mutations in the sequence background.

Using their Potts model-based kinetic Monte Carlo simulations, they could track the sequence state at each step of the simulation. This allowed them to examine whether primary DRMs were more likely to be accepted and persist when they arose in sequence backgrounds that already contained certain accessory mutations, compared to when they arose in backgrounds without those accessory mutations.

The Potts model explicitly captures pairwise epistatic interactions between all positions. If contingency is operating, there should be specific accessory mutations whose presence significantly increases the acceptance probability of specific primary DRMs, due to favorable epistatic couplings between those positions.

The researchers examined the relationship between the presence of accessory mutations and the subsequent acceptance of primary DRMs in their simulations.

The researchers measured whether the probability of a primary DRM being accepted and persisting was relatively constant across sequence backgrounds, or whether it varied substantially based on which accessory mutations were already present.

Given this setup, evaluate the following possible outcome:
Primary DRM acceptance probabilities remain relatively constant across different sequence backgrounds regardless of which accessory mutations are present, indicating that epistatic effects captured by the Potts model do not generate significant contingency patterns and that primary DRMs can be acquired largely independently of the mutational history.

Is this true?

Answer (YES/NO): NO